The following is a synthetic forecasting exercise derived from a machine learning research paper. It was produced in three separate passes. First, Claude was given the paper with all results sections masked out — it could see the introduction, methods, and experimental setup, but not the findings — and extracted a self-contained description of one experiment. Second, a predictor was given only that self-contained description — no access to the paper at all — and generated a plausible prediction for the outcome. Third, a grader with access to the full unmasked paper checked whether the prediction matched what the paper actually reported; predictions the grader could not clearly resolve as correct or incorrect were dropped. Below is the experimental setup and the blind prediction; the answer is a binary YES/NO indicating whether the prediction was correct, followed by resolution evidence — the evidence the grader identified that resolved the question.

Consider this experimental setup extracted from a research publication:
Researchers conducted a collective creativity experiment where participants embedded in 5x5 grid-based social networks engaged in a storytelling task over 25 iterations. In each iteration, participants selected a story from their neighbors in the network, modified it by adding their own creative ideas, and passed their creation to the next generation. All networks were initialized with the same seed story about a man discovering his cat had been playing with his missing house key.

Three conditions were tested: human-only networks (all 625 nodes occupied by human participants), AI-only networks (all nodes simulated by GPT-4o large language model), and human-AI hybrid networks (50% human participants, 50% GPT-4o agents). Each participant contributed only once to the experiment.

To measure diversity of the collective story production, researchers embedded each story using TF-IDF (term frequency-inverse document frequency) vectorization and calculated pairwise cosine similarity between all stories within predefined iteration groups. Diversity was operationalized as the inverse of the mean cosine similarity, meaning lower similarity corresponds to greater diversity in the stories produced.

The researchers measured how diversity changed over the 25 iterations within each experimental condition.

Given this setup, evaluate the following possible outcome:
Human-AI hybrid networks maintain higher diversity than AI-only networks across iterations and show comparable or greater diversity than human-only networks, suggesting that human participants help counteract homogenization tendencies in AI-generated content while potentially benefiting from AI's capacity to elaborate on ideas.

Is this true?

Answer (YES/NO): NO